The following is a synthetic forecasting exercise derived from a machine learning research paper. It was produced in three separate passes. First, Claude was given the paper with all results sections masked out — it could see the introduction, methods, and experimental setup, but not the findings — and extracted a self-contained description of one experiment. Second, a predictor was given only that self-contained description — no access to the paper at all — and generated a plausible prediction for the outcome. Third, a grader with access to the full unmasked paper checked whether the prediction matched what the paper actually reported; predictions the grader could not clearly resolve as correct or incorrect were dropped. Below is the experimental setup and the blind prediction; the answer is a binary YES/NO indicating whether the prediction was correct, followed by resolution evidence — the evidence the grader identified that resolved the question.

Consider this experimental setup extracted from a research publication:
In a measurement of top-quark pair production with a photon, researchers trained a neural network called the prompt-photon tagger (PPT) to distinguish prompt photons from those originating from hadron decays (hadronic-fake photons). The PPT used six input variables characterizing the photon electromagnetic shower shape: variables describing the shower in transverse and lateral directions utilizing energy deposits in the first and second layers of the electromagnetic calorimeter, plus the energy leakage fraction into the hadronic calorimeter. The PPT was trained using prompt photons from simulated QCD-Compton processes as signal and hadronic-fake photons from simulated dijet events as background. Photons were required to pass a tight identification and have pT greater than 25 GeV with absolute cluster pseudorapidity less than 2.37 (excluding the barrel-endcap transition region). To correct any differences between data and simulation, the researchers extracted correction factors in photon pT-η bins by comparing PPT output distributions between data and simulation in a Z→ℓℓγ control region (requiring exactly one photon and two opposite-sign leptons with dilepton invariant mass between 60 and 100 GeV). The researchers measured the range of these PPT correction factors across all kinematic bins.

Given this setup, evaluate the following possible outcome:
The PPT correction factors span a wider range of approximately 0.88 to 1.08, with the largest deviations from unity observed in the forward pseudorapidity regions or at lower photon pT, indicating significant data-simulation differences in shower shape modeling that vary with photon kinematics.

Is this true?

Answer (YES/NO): NO